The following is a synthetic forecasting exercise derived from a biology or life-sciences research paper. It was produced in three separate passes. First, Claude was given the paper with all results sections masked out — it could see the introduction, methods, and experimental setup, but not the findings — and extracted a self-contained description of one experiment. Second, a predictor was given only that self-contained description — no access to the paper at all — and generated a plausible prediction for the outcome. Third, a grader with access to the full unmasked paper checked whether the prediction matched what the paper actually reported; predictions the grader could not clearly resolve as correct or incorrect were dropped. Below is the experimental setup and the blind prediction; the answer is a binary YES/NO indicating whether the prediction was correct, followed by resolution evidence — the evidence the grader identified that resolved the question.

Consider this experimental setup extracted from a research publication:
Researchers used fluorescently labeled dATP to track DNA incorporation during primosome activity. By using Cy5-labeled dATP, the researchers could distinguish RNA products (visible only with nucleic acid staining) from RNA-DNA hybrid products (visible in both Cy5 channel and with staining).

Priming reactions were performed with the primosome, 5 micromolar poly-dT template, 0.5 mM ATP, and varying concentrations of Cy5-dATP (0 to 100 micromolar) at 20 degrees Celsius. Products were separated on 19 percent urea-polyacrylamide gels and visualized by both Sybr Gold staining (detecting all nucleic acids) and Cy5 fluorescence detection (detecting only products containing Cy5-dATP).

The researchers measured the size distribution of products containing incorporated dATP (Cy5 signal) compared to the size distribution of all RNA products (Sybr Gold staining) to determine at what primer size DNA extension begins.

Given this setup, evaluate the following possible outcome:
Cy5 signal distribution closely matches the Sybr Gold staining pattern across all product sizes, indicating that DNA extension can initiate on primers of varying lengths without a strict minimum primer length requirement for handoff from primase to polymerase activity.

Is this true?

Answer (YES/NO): NO